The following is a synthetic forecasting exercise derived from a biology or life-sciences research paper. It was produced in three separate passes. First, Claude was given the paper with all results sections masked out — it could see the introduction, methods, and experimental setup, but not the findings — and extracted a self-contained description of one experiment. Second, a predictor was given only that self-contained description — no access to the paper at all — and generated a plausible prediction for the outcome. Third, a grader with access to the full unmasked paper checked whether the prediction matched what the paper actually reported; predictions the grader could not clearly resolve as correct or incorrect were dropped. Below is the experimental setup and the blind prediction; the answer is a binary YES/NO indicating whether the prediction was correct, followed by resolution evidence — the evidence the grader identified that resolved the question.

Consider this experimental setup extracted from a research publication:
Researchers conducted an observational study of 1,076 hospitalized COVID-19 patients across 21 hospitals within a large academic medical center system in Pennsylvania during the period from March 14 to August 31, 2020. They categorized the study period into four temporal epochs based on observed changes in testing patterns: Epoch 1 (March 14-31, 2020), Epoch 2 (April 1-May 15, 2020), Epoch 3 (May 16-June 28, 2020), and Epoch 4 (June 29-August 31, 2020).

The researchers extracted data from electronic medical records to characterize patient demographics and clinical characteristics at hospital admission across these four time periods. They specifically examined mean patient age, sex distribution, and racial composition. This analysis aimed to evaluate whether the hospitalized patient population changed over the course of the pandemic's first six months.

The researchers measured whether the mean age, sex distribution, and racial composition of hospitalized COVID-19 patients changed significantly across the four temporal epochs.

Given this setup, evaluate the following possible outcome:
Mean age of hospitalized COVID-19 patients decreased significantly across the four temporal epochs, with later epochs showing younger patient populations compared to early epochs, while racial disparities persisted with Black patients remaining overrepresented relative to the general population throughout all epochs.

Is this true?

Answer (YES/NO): NO